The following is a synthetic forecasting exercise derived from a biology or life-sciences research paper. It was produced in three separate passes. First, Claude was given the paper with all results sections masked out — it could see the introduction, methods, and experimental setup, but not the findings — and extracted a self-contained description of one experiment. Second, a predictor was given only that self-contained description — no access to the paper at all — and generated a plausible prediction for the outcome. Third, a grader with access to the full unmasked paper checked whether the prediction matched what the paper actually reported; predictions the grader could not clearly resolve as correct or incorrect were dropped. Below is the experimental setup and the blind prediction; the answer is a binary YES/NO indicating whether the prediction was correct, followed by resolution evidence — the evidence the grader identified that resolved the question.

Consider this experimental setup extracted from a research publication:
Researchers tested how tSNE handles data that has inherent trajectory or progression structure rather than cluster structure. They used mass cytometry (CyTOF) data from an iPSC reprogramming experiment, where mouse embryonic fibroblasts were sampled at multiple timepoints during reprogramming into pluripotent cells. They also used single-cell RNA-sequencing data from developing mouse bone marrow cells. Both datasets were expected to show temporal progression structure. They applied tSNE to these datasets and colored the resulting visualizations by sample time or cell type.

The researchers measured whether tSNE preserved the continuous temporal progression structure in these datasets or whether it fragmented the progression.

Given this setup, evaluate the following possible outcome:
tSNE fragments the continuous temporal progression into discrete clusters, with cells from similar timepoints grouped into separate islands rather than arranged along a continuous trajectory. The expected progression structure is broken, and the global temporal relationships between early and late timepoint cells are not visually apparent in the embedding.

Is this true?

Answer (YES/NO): YES